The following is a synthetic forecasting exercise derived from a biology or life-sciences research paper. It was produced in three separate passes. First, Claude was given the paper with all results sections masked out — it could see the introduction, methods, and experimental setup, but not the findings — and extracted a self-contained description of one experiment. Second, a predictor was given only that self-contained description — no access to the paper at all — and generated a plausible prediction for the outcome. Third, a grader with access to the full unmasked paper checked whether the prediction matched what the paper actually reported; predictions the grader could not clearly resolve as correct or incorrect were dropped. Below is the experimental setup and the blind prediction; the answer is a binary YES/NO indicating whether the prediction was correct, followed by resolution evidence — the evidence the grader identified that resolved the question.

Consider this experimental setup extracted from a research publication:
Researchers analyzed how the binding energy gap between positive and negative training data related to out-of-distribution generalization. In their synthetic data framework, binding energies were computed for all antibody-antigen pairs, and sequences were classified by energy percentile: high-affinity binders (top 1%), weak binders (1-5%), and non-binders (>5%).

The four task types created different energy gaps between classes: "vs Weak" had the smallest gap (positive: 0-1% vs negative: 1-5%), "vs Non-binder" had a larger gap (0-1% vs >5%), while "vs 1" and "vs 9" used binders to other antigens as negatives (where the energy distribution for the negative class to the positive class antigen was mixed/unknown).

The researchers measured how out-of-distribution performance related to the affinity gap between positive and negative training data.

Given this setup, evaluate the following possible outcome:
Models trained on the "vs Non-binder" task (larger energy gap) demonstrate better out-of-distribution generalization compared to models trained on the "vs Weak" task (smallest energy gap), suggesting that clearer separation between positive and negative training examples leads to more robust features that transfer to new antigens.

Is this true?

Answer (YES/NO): NO